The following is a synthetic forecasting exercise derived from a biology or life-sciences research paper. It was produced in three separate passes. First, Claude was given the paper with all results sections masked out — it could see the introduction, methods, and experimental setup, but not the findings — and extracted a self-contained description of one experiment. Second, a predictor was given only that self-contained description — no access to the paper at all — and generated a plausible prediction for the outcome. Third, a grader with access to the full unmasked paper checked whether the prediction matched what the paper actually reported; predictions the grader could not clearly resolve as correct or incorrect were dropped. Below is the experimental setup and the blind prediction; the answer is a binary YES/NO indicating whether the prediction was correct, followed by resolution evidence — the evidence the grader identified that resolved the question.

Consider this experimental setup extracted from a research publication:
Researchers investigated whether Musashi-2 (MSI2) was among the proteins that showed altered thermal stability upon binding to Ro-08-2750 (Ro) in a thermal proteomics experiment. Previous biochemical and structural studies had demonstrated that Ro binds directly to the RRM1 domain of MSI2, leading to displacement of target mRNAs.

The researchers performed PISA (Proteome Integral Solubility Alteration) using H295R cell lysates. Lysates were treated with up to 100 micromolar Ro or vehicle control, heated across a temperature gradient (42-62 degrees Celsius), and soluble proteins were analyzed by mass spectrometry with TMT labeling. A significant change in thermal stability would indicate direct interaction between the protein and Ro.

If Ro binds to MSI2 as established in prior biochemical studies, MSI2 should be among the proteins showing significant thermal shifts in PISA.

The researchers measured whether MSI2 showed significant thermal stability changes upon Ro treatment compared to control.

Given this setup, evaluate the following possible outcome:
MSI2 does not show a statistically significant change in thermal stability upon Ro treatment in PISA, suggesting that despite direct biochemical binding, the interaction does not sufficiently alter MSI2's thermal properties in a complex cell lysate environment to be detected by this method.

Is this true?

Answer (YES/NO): NO